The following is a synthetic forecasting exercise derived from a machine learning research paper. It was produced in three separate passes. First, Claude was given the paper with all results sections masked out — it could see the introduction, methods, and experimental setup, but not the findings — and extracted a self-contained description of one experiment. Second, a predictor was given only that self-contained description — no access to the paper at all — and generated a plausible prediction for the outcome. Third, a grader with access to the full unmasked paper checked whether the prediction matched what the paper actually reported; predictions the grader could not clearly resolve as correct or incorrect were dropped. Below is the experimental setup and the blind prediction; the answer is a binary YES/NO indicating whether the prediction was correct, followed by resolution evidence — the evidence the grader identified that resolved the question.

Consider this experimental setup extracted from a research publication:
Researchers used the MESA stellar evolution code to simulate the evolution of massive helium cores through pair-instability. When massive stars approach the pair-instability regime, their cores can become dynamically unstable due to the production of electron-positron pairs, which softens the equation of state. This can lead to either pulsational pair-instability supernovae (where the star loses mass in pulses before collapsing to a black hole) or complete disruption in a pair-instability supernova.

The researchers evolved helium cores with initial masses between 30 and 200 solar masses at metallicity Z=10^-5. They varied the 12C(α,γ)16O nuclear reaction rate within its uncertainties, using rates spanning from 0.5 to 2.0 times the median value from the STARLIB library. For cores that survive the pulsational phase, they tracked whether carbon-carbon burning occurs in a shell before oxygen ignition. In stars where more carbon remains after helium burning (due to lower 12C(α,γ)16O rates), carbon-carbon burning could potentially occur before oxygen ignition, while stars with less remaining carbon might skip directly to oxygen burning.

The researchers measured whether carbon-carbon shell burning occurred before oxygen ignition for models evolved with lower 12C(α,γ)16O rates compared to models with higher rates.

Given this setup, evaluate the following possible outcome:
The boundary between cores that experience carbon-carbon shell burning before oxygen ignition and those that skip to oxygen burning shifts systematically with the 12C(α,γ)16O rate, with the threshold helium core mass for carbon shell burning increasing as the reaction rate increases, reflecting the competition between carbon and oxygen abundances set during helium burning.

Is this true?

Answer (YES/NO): NO